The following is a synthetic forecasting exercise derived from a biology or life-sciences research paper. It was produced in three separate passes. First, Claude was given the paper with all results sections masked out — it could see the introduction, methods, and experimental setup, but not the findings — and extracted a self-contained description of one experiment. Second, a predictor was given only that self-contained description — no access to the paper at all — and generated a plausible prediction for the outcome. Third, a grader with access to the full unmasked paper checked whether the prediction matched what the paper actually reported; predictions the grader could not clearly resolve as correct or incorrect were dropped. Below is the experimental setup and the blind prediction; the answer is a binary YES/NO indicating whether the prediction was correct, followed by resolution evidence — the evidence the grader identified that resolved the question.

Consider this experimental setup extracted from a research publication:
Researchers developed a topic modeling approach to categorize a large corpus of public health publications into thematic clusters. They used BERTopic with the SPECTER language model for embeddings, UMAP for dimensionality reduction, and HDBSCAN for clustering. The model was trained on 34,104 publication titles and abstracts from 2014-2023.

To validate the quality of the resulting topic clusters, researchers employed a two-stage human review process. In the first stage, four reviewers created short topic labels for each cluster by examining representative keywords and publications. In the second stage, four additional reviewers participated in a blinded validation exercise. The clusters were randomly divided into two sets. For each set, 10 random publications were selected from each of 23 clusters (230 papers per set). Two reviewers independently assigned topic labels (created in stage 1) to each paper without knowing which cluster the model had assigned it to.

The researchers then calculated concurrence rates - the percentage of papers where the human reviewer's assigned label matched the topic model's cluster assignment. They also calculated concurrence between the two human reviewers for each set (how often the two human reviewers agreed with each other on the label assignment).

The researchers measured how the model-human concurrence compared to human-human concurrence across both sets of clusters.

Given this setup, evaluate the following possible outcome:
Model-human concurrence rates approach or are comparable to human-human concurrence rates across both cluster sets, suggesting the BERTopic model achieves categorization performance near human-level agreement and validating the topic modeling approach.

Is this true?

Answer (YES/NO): YES